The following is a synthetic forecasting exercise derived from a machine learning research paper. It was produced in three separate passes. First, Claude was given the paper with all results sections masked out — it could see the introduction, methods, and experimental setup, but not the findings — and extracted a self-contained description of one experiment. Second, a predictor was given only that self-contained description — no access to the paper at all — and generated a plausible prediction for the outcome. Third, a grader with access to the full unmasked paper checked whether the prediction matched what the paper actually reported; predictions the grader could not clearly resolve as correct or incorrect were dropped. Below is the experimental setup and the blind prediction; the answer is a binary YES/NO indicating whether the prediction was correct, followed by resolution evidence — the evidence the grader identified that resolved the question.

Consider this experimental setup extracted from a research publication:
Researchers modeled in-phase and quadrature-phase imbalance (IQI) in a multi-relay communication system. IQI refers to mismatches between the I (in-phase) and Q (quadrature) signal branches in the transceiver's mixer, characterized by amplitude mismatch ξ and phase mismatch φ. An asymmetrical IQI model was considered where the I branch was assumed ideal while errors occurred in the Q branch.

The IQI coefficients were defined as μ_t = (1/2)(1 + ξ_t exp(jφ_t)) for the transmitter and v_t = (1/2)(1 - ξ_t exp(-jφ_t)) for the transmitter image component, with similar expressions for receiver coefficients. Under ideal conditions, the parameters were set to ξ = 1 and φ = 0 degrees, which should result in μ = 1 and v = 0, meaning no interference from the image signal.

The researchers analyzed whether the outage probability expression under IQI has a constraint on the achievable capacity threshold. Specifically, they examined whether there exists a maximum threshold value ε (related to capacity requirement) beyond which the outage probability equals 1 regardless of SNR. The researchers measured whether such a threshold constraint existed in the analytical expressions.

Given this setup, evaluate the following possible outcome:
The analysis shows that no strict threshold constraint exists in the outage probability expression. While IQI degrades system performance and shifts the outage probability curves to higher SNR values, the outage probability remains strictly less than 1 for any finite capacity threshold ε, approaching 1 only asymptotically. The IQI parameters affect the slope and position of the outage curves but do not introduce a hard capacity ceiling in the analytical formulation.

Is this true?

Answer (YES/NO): NO